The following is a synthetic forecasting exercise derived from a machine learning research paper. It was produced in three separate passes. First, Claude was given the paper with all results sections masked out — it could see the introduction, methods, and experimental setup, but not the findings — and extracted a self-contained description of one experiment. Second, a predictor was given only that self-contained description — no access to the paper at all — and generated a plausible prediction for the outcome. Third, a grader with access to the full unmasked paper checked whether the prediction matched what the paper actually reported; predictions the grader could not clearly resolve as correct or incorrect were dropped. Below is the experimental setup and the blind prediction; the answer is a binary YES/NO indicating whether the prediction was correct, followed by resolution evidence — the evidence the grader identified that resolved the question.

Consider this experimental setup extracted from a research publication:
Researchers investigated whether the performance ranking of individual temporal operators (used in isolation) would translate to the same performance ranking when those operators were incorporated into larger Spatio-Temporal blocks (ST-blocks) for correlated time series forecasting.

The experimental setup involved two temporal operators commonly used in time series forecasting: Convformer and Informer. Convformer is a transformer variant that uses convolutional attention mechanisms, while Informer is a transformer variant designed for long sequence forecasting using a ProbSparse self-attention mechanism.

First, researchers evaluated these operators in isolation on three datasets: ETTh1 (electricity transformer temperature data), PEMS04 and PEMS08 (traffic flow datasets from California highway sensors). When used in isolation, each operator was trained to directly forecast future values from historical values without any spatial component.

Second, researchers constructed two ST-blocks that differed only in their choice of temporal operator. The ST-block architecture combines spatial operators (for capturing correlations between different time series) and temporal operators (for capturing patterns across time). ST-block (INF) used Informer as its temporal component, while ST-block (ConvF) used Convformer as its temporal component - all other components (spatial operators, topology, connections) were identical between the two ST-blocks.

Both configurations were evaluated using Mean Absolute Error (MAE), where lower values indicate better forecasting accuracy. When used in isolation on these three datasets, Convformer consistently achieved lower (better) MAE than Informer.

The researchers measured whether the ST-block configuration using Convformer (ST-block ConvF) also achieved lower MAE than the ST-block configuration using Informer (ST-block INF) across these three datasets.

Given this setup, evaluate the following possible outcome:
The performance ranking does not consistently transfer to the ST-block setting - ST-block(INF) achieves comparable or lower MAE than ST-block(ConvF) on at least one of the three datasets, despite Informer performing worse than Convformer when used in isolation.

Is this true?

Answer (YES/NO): YES